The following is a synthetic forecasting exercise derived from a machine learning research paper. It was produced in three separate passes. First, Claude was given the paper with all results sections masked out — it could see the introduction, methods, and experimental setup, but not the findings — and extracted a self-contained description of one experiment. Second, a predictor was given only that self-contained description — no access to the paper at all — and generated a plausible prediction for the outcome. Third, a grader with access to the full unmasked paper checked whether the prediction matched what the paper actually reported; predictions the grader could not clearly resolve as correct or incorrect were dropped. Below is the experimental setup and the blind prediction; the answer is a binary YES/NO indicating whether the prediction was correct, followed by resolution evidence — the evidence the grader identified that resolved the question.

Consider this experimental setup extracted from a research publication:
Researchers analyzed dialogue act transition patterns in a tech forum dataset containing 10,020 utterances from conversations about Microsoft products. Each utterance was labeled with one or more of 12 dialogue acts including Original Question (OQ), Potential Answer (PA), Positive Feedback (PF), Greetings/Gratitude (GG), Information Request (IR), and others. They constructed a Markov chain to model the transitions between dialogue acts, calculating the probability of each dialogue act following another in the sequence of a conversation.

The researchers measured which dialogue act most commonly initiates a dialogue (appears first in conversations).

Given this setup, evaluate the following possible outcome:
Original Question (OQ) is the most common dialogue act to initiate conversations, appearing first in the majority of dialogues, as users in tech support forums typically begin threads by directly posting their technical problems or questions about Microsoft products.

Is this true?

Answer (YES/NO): YES